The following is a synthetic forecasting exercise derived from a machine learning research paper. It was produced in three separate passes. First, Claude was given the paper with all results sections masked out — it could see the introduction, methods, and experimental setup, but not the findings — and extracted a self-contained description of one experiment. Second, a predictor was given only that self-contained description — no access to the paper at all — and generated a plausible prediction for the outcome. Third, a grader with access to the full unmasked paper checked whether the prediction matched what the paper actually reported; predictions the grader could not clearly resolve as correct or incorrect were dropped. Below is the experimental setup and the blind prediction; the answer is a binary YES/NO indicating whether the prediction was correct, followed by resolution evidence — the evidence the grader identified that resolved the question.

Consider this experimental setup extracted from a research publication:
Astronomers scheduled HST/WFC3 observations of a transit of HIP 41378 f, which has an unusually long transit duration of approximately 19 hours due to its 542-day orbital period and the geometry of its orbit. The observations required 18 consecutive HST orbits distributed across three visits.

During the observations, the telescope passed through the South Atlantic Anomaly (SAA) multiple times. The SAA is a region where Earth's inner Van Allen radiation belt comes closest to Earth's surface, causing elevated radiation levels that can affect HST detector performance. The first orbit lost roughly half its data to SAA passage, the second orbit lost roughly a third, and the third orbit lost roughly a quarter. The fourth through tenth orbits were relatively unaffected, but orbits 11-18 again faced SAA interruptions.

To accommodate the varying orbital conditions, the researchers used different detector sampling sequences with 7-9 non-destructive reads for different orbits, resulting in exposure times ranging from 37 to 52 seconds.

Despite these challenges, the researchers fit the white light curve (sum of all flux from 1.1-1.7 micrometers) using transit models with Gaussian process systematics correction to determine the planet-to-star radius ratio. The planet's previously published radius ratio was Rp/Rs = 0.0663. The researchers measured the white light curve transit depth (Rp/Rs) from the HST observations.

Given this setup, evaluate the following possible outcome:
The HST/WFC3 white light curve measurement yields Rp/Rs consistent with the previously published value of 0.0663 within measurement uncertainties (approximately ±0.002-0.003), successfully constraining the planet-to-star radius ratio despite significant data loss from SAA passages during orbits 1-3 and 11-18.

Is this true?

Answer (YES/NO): YES